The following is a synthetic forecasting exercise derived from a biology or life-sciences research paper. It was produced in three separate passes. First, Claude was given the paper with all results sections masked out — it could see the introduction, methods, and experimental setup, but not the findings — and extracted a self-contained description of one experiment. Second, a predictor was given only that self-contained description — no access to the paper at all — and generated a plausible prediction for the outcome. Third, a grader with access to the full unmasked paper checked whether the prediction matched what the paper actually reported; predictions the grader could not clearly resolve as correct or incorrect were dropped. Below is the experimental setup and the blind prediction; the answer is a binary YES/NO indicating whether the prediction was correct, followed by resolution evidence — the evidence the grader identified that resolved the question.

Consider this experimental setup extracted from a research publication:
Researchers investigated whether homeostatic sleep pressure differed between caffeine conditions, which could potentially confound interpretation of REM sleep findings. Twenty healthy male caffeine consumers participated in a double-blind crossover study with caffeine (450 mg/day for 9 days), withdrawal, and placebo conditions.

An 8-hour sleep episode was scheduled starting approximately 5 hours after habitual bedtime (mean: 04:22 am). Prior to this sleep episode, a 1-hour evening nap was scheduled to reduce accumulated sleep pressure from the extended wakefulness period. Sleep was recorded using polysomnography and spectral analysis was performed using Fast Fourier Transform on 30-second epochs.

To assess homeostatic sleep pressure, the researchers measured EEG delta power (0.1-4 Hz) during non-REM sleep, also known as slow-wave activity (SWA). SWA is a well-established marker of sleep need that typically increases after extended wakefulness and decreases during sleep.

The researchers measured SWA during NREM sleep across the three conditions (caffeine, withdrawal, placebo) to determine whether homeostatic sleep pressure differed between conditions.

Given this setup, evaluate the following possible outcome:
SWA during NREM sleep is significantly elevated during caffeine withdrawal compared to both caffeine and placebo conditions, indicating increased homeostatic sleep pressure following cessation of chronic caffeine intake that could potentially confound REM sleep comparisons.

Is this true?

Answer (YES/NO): NO